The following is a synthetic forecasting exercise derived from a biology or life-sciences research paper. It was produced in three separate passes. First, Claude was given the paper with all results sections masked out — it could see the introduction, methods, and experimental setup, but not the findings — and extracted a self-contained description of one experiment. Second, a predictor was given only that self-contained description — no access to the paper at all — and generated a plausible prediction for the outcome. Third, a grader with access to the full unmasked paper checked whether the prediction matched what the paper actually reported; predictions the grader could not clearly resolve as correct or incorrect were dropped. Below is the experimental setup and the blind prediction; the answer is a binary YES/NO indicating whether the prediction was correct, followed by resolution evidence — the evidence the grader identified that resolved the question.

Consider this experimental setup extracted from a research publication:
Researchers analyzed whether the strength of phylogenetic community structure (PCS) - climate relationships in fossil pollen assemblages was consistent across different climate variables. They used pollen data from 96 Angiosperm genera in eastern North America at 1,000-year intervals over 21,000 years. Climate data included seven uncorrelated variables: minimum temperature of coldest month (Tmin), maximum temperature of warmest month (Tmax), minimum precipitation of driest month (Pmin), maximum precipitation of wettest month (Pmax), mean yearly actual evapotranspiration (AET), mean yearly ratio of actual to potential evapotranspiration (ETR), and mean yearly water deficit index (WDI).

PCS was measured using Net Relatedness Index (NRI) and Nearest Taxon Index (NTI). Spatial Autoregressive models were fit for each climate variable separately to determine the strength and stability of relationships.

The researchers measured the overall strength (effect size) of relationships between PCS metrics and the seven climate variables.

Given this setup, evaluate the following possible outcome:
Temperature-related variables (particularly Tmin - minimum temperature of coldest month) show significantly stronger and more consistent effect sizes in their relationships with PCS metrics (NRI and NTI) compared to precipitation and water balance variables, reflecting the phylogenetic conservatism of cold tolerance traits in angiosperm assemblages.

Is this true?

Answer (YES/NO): NO